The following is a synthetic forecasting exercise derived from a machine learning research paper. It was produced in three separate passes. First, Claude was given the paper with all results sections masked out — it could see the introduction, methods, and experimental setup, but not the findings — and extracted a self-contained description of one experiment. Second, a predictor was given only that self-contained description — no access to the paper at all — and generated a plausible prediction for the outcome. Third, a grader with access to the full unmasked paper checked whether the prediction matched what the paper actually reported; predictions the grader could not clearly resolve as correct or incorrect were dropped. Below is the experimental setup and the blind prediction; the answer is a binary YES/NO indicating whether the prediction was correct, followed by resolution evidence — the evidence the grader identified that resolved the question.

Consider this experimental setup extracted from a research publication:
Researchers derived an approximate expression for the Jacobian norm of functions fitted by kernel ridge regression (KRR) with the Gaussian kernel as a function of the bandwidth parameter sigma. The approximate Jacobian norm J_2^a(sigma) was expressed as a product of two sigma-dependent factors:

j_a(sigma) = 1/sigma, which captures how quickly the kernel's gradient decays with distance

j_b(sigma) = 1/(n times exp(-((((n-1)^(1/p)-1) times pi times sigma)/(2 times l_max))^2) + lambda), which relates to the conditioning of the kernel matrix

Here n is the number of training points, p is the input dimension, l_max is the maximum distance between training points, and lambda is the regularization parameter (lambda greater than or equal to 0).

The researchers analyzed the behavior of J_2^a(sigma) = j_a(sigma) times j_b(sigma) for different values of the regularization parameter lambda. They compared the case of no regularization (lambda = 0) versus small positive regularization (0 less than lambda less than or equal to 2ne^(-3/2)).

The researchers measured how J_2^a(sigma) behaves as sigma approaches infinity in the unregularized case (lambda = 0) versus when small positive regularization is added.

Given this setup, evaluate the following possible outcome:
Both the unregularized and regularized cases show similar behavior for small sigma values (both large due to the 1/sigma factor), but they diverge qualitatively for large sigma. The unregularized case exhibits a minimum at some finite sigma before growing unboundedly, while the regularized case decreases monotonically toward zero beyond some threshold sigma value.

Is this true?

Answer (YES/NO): NO